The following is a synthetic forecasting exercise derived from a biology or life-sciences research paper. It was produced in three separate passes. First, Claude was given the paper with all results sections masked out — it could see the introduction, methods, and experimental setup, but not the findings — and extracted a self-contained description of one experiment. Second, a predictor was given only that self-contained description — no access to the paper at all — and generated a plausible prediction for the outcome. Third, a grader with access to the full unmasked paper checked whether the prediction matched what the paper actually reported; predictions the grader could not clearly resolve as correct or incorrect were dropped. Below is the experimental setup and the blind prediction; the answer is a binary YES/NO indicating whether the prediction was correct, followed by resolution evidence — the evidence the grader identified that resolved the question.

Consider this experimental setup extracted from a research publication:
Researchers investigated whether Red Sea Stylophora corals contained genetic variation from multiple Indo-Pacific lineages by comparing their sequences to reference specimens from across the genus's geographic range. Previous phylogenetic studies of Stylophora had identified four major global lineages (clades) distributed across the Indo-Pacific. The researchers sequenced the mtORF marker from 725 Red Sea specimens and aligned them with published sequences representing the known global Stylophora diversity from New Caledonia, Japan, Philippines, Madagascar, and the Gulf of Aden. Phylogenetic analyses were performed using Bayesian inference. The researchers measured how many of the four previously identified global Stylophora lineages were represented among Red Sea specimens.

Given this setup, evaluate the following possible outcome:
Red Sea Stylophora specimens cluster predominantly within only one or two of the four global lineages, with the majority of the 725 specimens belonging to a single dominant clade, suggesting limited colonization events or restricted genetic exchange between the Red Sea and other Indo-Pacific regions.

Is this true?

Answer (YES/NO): NO